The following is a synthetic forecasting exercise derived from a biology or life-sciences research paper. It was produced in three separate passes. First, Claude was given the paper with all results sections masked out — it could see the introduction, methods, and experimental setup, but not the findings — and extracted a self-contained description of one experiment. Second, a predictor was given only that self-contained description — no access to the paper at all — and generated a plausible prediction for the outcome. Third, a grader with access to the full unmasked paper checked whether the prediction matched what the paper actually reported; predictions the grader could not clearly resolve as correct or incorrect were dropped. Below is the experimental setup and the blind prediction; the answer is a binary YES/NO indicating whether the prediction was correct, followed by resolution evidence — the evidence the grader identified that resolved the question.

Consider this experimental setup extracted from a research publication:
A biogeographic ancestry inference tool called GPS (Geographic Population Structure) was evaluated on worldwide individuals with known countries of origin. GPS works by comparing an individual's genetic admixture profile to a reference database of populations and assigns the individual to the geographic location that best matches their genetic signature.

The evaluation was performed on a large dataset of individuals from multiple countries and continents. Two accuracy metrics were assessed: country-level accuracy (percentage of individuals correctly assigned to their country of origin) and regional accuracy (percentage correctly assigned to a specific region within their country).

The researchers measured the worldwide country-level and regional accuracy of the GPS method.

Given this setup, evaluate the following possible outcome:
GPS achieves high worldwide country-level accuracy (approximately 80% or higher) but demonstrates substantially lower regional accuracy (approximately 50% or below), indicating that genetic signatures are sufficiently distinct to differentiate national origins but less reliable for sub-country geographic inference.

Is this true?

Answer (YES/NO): NO